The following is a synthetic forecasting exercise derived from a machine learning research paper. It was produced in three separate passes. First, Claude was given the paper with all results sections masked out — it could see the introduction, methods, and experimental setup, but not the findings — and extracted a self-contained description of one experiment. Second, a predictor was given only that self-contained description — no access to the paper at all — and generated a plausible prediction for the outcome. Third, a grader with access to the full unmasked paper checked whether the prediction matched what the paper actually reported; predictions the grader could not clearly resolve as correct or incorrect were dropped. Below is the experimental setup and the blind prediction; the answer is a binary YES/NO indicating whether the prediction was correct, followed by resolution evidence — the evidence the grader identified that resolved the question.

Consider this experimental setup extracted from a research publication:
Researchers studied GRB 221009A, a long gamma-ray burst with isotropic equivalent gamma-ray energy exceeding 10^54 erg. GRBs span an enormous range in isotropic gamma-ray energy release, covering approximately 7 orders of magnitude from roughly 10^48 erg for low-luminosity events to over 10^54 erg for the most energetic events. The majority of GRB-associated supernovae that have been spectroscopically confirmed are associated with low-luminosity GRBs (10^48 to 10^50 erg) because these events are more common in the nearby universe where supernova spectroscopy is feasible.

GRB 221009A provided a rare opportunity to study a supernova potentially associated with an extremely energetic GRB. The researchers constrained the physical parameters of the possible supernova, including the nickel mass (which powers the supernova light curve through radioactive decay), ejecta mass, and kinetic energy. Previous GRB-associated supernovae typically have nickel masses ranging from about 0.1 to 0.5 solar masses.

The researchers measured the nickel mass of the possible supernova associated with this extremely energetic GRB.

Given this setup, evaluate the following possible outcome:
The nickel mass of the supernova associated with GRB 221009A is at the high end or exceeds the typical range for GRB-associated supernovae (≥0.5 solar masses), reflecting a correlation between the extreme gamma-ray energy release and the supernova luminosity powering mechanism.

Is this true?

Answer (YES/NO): NO